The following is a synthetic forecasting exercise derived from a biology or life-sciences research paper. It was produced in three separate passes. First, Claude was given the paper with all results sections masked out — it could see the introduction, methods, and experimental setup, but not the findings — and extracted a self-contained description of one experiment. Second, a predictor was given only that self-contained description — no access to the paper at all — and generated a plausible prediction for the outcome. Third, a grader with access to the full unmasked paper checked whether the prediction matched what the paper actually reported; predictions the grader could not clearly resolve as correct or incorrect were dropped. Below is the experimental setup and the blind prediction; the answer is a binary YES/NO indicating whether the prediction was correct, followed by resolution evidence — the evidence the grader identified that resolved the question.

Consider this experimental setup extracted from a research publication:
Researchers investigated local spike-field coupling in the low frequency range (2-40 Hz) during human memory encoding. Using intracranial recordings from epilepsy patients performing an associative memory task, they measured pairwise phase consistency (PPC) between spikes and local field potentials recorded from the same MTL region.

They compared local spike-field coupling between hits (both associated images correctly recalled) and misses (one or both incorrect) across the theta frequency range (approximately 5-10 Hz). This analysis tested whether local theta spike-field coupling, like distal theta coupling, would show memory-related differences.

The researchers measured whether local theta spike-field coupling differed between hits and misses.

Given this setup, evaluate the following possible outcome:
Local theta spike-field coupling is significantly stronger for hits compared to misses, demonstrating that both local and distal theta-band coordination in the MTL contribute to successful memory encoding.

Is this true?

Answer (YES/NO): NO